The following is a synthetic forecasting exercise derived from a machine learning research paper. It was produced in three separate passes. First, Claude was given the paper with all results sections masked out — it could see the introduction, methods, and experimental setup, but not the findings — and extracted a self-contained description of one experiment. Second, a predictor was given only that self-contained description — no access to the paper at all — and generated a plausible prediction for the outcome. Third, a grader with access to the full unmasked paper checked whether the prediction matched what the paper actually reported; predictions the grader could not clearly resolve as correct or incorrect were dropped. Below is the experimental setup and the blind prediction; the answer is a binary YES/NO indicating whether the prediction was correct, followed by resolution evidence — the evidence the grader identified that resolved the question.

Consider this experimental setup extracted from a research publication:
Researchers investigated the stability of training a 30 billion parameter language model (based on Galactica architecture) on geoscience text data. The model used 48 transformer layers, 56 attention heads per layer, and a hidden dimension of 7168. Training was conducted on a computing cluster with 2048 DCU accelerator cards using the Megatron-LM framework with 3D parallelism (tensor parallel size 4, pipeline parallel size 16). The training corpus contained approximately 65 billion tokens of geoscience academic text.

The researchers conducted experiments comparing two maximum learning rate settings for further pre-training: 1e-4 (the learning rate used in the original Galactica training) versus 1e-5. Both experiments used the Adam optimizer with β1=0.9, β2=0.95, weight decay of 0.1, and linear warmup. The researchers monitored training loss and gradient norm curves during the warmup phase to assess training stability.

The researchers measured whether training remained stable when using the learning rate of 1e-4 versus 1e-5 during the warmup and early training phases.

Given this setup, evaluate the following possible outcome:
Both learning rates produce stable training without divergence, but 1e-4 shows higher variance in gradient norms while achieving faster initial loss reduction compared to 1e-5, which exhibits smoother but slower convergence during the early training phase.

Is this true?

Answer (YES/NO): NO